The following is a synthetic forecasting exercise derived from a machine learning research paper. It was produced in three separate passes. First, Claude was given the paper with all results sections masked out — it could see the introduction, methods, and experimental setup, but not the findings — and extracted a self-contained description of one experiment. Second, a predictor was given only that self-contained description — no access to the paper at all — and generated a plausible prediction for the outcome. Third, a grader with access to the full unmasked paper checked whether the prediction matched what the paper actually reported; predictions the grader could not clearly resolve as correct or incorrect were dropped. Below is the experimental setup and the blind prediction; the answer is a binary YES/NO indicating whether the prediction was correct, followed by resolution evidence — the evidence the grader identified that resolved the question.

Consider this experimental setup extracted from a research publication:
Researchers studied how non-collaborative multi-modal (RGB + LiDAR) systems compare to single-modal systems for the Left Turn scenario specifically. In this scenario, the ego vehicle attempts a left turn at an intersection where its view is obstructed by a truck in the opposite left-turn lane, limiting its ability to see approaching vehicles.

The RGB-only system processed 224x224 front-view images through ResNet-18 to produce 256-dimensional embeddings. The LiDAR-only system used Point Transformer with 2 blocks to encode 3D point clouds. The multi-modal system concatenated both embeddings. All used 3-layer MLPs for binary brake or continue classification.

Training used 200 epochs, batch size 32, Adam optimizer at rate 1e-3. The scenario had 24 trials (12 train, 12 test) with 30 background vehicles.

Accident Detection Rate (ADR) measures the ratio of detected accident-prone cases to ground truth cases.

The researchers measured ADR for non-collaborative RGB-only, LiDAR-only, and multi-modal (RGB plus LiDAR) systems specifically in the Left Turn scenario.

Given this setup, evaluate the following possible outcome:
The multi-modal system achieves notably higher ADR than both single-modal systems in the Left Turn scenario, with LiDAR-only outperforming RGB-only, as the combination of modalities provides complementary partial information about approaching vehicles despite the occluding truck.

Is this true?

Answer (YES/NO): NO